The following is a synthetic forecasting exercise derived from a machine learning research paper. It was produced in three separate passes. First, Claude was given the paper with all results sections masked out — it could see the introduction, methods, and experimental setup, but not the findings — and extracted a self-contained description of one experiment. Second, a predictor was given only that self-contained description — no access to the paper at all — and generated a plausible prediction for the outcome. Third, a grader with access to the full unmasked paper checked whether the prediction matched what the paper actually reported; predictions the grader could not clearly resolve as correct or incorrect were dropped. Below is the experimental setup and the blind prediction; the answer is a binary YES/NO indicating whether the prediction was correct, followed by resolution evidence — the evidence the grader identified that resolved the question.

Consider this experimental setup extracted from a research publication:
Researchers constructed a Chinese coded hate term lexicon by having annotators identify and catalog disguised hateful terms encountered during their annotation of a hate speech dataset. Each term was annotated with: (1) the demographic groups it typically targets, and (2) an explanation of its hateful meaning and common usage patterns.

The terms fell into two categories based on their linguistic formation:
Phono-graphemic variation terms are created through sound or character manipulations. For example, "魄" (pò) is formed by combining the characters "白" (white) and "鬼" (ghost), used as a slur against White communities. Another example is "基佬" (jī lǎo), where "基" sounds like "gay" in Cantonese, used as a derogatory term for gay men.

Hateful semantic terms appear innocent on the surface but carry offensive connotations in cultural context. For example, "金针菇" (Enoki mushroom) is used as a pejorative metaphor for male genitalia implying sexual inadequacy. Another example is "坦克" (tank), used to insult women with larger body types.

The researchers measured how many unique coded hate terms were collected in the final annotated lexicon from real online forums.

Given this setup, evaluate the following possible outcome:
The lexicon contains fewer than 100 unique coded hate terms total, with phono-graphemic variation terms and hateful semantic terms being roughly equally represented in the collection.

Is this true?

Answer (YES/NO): NO